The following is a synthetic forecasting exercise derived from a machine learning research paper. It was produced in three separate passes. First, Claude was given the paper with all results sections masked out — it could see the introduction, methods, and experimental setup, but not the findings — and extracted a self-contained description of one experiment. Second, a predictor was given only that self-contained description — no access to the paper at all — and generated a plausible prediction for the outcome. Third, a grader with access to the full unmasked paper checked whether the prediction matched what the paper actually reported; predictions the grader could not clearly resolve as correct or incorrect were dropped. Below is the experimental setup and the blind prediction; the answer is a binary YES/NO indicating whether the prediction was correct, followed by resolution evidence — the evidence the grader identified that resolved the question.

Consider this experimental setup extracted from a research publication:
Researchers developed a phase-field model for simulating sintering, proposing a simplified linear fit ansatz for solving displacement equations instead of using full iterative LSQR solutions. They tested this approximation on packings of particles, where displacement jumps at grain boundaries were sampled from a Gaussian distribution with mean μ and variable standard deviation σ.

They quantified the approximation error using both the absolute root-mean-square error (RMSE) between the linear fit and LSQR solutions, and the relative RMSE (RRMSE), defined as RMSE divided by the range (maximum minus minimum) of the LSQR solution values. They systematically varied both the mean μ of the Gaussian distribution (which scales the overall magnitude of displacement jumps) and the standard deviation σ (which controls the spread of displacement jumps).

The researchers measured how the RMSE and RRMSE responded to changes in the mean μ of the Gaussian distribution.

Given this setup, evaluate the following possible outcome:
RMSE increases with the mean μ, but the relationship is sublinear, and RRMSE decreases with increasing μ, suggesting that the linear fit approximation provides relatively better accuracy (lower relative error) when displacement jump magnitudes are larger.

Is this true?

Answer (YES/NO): NO